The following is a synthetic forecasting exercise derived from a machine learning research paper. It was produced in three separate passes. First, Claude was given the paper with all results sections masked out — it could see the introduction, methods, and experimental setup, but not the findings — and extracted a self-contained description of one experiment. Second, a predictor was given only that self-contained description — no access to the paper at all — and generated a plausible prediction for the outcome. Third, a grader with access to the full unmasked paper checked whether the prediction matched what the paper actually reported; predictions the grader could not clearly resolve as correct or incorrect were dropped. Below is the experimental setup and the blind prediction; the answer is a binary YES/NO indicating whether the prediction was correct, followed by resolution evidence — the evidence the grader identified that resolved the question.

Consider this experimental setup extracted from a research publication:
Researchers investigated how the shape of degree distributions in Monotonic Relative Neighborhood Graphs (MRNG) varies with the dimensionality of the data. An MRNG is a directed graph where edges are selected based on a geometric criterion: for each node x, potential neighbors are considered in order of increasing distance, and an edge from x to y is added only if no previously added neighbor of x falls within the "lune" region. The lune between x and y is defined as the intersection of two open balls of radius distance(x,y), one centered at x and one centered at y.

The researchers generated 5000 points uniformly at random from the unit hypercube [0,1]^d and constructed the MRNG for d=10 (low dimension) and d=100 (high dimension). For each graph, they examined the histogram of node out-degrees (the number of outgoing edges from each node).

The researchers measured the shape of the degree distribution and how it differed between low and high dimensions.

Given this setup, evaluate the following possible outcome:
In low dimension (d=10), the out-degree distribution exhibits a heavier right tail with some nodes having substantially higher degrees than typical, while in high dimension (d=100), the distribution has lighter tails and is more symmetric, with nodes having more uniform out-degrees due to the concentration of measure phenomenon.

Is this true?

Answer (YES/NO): NO